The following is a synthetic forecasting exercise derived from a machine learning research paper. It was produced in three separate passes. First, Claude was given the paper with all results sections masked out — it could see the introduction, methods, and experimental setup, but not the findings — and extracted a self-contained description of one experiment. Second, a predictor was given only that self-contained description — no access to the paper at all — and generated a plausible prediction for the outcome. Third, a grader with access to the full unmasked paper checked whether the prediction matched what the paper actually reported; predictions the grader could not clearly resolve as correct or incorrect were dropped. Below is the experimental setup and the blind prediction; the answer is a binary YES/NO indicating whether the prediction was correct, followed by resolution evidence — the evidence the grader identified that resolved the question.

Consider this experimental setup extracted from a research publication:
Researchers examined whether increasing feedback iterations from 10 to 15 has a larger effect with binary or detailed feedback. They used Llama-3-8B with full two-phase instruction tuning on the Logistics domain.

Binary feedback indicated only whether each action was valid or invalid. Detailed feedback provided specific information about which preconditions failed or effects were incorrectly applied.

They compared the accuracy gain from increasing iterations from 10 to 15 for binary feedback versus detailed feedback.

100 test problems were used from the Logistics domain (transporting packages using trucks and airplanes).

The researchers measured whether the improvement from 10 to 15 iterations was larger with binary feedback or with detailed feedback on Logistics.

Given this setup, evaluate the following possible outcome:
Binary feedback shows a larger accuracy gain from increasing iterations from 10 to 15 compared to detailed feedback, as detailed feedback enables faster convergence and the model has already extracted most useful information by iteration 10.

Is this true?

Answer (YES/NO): YES